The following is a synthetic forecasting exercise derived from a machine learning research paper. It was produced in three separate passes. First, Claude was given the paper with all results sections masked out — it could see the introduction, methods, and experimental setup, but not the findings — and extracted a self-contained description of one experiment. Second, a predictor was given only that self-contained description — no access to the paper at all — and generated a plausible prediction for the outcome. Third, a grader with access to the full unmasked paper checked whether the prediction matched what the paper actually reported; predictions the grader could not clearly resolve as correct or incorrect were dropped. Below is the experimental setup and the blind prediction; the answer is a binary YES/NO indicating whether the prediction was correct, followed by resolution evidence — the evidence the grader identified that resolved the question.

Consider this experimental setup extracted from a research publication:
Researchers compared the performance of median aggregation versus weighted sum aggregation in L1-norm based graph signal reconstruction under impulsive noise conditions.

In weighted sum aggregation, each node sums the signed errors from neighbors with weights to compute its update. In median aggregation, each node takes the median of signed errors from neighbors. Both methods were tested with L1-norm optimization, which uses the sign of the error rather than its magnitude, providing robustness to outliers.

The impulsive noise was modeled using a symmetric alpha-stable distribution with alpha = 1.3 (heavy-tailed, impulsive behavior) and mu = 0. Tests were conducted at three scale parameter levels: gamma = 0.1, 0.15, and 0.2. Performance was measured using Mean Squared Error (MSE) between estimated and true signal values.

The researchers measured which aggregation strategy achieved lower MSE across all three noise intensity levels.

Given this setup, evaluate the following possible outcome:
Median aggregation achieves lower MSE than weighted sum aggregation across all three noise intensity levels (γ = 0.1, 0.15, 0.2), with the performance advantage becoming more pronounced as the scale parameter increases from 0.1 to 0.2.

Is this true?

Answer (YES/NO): NO